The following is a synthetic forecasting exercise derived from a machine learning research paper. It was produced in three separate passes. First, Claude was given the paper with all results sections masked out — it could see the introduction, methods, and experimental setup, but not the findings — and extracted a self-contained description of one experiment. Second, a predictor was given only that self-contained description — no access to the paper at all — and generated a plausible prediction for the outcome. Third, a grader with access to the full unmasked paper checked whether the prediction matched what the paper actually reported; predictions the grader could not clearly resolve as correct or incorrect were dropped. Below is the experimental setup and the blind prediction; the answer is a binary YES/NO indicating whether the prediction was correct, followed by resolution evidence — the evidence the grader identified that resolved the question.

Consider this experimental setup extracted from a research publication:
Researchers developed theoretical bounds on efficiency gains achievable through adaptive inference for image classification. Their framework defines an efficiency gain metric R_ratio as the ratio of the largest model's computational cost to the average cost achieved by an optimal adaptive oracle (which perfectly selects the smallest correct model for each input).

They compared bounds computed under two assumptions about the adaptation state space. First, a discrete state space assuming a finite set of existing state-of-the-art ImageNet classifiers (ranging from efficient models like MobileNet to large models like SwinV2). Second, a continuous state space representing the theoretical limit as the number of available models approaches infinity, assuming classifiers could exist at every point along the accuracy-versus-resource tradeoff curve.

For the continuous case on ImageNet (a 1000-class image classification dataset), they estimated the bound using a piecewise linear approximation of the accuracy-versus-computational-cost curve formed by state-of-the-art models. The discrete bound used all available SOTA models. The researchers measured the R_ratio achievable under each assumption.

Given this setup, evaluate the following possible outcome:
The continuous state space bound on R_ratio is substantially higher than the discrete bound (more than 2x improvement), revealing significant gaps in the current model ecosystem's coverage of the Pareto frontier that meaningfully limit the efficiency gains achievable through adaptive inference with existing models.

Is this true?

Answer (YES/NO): NO